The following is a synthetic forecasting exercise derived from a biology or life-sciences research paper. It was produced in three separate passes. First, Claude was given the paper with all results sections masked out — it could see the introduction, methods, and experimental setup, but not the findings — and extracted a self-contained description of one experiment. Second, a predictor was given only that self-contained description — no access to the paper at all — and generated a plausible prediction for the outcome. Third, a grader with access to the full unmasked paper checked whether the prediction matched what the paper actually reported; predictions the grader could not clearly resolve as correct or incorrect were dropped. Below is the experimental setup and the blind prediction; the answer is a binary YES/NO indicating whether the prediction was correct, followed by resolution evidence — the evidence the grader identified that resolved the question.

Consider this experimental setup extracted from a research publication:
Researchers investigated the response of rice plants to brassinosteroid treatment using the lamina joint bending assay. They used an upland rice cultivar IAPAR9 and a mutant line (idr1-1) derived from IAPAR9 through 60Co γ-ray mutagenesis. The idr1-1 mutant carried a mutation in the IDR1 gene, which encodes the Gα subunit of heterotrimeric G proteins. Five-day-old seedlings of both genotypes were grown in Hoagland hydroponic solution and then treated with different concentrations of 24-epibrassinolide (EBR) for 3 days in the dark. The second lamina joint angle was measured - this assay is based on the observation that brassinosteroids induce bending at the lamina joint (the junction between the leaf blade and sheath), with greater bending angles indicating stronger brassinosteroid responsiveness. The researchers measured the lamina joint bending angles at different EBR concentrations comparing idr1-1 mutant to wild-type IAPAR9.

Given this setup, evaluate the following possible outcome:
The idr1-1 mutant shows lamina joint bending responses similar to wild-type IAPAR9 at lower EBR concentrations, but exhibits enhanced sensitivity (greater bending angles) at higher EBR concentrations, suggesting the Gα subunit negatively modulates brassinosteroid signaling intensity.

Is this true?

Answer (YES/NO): NO